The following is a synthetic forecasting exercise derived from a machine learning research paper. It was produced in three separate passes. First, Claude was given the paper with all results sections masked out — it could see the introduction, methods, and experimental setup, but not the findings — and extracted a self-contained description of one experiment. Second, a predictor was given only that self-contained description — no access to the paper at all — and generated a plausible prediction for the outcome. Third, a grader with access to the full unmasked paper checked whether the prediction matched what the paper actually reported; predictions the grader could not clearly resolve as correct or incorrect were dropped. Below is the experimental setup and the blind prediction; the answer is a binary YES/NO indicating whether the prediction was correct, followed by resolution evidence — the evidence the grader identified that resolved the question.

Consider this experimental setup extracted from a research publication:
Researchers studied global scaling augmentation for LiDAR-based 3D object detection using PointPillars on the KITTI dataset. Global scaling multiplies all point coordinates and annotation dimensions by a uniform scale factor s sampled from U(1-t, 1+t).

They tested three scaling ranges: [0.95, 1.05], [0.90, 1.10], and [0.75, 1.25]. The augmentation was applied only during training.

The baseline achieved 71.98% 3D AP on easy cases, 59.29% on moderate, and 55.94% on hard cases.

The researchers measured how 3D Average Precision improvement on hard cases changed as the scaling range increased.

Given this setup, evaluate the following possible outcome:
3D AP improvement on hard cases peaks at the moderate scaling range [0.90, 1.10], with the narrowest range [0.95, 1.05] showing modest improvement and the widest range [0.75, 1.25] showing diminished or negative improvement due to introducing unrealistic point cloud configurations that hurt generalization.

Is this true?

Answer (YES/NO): NO